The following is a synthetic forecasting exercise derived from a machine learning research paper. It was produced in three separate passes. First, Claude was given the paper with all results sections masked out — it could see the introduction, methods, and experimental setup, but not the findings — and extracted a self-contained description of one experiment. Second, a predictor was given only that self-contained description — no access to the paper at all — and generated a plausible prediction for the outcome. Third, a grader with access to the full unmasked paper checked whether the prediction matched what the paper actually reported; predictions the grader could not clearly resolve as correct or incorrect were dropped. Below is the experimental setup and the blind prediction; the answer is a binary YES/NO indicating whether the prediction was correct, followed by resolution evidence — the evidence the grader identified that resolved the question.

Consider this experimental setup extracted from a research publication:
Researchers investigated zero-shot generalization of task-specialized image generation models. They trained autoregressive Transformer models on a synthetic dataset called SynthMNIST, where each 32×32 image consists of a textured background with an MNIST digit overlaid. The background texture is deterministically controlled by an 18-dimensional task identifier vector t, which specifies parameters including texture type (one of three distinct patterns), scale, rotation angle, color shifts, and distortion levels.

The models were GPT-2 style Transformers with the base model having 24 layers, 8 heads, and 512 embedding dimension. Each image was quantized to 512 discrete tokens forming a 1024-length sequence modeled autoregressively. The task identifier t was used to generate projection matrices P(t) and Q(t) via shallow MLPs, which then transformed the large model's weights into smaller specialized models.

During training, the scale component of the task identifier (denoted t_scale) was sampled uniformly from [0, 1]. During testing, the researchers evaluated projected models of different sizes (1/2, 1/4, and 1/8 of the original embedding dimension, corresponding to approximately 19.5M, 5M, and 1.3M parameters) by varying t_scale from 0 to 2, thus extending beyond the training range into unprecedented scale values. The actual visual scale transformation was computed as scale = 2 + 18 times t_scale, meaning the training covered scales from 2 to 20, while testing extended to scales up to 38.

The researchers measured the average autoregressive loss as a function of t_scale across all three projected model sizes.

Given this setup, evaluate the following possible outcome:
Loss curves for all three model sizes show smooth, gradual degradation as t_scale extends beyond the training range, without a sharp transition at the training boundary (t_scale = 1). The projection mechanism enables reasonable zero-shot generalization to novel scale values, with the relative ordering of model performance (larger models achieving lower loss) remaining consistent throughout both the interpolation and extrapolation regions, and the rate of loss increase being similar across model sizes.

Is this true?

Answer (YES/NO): NO